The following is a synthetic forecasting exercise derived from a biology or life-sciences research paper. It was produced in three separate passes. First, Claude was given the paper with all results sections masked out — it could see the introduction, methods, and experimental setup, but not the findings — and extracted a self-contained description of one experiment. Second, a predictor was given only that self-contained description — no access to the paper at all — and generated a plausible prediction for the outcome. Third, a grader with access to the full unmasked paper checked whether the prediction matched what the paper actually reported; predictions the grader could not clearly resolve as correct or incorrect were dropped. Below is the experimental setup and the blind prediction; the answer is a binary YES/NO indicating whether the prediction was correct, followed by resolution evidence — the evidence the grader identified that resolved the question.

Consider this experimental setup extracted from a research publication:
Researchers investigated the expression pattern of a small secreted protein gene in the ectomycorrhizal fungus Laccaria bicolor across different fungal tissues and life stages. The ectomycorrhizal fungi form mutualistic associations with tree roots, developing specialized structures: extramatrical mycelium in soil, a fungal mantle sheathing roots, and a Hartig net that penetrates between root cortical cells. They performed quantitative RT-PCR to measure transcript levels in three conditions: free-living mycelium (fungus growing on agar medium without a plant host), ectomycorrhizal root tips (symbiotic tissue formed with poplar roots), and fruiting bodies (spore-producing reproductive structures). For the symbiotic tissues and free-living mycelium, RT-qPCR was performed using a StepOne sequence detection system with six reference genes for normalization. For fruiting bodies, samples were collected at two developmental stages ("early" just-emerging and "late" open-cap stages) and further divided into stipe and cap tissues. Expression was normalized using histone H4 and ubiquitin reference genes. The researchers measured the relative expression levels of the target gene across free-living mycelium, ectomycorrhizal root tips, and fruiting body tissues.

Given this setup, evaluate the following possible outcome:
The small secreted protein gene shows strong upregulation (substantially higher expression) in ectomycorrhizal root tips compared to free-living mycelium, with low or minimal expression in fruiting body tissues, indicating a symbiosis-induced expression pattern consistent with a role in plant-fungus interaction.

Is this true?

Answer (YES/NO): NO